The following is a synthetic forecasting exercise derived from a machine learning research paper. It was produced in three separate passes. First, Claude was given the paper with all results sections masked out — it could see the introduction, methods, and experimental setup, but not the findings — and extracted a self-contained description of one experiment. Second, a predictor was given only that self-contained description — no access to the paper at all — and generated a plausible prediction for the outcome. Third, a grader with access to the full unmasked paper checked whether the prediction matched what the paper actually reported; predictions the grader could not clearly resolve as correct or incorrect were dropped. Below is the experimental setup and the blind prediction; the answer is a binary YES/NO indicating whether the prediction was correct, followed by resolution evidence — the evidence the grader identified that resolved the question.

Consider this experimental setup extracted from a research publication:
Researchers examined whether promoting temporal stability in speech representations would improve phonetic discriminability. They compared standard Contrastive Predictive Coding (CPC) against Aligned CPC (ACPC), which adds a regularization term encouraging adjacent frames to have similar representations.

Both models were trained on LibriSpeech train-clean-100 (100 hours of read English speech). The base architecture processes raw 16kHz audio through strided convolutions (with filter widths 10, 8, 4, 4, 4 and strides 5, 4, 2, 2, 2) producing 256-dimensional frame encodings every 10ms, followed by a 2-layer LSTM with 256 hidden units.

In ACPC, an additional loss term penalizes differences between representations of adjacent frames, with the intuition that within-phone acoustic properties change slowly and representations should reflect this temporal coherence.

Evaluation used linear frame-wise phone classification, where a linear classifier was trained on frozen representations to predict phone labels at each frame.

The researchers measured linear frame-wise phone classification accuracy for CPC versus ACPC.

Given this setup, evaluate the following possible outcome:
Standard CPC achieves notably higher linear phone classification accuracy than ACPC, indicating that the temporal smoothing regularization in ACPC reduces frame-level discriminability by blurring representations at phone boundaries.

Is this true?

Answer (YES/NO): NO